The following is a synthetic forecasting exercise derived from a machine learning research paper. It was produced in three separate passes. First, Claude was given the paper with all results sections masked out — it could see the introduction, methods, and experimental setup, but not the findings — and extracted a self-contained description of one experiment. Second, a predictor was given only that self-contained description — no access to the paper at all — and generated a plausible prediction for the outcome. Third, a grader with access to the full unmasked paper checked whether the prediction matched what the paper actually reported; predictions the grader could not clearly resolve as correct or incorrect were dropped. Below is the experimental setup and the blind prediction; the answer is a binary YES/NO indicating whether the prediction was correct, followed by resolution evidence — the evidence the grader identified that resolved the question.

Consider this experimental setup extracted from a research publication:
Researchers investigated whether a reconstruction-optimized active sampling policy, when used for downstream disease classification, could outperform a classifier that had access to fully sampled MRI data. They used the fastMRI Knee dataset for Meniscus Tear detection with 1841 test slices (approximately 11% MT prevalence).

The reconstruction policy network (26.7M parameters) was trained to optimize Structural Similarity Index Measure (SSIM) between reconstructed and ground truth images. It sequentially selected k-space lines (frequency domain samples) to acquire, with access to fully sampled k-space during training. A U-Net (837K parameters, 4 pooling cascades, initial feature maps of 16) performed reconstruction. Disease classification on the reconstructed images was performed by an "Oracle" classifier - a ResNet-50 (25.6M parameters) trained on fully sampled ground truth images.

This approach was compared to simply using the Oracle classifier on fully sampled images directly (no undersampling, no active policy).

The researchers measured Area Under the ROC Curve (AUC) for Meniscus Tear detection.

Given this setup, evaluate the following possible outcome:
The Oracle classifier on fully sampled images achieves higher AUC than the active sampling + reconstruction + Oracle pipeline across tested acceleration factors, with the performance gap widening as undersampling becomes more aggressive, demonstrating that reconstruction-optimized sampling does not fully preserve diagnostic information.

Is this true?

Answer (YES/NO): NO